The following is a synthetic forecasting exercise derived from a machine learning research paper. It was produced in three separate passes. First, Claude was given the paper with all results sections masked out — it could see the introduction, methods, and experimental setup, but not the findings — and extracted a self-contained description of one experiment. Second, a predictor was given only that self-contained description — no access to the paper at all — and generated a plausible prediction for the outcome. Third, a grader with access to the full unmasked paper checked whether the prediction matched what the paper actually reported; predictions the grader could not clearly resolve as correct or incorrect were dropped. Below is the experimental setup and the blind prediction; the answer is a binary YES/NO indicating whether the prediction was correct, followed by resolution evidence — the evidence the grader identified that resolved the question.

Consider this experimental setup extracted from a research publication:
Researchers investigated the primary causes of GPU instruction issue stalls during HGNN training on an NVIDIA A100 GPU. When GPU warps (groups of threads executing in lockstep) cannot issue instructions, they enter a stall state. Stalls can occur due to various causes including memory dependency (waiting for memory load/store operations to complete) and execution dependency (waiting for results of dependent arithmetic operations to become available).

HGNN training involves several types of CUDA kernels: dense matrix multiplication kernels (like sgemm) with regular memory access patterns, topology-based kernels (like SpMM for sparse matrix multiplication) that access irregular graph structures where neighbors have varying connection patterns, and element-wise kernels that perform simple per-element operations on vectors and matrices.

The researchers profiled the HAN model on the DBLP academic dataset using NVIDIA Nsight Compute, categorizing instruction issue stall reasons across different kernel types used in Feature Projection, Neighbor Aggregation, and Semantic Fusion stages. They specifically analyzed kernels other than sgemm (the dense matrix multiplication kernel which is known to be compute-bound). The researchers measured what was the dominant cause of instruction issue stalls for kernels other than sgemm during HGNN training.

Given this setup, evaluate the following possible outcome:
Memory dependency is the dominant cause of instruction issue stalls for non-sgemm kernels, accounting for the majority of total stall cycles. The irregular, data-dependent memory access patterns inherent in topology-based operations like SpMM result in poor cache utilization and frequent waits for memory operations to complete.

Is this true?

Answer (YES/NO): YES